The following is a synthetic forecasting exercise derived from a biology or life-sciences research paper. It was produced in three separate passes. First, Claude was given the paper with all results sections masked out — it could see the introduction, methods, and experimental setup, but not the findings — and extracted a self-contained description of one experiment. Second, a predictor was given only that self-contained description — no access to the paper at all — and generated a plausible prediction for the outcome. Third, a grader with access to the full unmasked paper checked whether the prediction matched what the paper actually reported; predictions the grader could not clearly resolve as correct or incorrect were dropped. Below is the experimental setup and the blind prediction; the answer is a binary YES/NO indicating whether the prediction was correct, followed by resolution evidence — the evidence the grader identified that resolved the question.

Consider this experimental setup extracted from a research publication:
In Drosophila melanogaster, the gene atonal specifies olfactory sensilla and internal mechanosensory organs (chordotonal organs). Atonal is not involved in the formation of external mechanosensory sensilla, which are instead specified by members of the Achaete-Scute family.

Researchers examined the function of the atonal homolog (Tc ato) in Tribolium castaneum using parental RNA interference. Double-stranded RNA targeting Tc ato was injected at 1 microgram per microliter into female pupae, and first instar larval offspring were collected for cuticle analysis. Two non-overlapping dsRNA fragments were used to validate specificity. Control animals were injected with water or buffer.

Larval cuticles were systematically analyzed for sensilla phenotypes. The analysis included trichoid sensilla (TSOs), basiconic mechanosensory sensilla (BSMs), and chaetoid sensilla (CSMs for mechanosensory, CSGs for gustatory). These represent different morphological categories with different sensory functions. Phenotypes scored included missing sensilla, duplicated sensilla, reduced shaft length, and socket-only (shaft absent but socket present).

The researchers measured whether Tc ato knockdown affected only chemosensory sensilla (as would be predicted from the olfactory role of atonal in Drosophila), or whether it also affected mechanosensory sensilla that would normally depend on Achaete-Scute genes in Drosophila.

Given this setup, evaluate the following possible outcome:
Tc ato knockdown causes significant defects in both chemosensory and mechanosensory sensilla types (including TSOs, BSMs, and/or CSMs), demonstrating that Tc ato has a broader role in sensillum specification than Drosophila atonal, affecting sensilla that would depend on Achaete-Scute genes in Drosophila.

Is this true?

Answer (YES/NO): NO